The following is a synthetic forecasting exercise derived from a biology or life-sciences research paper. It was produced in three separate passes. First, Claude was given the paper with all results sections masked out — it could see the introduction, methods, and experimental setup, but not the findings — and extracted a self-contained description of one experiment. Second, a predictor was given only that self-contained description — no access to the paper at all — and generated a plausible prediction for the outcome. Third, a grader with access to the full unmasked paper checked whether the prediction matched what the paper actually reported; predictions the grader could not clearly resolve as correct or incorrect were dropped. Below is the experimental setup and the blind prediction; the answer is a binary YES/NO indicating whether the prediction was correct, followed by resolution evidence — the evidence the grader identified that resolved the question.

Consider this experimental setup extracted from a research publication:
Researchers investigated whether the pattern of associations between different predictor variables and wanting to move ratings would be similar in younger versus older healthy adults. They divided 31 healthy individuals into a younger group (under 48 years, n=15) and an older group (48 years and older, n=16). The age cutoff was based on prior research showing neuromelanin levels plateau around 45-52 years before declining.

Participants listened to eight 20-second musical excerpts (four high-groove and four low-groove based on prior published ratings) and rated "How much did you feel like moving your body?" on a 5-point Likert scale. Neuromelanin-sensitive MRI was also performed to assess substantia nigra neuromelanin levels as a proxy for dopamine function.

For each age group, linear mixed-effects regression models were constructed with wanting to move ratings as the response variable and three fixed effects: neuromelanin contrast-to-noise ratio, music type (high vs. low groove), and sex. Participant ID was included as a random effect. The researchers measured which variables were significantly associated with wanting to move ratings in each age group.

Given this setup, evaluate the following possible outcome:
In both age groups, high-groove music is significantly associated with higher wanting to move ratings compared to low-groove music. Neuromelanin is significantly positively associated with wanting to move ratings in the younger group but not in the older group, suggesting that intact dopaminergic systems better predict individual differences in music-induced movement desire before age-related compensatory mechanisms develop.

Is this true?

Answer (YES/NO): NO